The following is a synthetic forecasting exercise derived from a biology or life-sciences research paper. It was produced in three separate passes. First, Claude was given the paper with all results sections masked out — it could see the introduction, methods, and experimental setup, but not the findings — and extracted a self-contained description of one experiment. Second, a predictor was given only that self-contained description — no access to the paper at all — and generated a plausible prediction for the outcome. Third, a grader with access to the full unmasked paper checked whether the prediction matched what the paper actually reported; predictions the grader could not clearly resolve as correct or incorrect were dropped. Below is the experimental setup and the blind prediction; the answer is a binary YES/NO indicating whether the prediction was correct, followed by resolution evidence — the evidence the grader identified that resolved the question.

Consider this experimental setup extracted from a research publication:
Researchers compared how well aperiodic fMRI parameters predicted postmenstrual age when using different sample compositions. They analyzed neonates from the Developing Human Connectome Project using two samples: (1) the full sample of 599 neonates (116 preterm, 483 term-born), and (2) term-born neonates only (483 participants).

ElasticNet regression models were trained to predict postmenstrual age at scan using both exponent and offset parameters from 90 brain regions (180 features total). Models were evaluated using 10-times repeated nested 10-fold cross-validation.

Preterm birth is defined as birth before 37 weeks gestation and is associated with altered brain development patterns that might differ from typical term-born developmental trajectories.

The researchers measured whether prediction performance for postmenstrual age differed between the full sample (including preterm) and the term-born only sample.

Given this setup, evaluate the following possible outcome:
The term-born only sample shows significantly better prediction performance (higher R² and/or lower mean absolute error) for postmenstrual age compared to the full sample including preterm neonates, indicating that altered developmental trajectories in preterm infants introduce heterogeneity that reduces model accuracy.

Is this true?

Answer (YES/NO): NO